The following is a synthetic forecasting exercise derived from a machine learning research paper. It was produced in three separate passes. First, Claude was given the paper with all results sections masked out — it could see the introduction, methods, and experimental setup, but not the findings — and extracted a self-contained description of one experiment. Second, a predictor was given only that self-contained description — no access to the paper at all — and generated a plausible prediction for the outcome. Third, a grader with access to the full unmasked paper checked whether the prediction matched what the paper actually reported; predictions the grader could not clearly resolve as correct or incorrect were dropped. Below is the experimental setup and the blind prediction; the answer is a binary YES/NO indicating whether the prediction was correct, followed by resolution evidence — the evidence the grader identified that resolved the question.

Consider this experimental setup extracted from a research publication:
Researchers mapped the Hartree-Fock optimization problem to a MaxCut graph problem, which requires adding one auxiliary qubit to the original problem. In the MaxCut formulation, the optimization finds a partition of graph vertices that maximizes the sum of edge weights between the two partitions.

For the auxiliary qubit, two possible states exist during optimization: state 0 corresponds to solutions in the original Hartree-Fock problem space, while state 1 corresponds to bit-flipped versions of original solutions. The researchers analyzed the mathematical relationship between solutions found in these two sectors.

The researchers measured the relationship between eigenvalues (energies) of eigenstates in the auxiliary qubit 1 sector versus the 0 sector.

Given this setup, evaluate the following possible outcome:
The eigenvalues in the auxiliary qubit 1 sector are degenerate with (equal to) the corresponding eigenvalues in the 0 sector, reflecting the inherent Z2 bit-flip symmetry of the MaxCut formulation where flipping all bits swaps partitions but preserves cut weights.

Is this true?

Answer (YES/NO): YES